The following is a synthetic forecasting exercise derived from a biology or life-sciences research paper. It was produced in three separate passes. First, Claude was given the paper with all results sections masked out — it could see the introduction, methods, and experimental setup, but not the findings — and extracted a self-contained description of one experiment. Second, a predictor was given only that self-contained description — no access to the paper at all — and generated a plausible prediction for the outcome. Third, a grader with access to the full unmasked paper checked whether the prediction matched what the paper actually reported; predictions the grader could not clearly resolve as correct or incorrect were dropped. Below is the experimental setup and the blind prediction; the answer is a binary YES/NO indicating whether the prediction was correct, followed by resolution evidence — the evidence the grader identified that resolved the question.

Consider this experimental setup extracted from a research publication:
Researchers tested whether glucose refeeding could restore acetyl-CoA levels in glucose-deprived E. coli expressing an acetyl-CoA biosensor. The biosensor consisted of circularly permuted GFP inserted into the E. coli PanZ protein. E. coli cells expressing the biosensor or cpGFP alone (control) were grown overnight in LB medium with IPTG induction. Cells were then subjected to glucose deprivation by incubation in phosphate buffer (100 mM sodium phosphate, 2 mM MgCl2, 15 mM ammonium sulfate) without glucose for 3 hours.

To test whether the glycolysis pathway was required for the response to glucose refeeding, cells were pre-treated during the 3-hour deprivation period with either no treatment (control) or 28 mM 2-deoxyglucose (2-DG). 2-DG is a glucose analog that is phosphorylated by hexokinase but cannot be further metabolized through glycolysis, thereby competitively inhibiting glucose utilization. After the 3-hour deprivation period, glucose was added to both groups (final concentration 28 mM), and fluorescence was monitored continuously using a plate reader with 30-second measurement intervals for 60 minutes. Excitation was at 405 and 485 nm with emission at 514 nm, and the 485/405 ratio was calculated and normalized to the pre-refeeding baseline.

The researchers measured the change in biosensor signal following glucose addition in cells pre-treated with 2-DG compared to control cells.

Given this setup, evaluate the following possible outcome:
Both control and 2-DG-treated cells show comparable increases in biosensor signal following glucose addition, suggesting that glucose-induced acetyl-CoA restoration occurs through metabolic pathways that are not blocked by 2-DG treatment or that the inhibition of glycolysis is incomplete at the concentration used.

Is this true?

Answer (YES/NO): NO